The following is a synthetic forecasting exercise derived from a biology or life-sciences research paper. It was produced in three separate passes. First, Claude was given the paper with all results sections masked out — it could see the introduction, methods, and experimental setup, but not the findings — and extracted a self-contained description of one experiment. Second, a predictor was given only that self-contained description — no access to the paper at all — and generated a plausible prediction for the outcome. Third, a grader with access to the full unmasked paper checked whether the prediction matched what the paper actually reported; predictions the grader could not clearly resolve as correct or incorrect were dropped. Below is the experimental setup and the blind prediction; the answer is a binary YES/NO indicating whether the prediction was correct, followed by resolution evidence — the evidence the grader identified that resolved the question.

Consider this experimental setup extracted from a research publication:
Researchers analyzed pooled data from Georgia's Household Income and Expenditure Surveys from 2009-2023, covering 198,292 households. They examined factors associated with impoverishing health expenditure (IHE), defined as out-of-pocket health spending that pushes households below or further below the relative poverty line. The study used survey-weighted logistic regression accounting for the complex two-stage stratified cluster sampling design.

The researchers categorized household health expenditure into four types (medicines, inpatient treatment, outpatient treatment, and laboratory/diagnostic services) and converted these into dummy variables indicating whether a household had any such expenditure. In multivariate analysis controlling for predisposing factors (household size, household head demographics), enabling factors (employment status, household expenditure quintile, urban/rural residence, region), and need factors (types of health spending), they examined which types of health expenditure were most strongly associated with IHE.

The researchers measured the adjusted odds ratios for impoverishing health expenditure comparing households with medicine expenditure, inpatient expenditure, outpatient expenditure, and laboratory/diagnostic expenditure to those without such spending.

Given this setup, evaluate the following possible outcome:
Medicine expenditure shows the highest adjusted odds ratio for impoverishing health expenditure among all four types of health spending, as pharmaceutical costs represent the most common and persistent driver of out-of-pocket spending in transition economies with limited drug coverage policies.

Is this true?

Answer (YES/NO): YES